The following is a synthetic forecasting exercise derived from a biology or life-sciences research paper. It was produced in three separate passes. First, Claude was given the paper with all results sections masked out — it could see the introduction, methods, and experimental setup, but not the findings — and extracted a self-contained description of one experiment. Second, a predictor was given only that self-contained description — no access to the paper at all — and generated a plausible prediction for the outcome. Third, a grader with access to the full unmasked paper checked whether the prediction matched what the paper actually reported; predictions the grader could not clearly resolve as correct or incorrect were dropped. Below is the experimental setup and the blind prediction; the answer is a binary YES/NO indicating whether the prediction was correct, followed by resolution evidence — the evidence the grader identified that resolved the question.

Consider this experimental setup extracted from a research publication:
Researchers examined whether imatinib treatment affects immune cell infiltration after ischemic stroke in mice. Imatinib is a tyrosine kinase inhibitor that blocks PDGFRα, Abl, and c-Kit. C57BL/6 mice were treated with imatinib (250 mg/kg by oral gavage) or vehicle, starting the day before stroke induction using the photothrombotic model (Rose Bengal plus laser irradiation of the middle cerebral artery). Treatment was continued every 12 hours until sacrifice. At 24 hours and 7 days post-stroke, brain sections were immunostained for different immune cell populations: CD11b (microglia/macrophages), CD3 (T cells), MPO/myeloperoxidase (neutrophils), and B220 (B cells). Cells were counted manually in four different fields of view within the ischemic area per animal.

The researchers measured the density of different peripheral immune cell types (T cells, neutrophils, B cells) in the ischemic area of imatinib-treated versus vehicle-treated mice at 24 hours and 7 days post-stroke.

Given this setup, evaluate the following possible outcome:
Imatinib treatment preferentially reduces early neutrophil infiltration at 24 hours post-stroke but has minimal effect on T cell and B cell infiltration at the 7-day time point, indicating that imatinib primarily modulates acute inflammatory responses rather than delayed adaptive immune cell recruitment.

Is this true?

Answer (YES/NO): NO